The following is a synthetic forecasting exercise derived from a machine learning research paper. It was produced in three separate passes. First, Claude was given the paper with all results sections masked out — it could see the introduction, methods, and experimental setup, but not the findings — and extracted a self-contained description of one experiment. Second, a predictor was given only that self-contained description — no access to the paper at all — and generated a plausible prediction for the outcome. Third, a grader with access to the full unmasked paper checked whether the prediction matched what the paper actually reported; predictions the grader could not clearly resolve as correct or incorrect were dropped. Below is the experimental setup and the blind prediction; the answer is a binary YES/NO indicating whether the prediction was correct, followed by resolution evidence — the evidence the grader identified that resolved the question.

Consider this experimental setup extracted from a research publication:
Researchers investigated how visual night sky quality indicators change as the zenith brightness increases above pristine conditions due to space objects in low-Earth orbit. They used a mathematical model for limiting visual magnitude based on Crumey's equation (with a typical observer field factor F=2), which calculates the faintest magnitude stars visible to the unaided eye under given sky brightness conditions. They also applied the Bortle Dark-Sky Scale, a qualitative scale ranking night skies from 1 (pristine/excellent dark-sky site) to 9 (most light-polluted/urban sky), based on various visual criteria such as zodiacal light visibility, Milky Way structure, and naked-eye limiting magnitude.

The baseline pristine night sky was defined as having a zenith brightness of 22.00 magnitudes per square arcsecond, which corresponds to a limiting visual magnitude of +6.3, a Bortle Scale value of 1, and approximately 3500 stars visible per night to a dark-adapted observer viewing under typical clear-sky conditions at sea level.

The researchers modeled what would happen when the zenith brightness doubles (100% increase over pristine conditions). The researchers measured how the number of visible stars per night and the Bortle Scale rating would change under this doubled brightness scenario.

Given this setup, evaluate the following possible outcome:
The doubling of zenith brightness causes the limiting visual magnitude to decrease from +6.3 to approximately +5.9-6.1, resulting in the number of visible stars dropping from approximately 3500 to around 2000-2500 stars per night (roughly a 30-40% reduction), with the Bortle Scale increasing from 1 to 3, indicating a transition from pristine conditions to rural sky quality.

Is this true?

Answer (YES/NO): NO